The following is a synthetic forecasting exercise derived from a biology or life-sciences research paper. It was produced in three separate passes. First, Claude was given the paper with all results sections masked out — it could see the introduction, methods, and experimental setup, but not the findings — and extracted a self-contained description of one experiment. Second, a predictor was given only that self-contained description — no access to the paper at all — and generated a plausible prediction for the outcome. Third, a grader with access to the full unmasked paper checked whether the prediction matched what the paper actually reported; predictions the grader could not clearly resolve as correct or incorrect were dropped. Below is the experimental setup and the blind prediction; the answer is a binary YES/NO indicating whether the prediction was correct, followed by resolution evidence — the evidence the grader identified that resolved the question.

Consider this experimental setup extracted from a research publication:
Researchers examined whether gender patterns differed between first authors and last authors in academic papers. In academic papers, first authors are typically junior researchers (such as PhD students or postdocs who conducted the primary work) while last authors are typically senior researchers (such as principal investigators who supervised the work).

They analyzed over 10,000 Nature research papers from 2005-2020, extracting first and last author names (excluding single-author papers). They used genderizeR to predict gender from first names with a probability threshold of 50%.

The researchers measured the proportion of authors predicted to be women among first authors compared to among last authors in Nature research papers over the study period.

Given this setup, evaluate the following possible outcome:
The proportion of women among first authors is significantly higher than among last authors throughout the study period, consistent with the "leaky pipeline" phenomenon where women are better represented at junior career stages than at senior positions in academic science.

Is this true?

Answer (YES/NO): YES